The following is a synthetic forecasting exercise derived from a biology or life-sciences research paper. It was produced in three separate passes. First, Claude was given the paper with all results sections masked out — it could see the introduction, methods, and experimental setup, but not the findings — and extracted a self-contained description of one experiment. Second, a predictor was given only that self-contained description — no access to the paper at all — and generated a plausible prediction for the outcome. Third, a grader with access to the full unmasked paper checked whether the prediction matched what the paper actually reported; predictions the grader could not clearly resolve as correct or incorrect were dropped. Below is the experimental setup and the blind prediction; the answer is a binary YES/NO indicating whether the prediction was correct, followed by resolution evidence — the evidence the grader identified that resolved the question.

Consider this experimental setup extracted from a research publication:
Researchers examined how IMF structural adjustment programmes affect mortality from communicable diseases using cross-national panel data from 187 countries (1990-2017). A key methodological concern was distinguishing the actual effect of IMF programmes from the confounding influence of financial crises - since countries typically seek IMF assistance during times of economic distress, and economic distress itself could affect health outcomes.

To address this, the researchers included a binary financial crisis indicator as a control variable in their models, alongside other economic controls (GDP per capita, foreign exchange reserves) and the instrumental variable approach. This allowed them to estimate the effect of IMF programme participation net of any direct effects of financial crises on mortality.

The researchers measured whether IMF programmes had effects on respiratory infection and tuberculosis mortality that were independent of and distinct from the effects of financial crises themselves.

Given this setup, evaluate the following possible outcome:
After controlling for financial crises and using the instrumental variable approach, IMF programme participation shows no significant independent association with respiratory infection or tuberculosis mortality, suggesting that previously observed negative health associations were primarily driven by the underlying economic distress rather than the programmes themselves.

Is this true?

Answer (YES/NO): NO